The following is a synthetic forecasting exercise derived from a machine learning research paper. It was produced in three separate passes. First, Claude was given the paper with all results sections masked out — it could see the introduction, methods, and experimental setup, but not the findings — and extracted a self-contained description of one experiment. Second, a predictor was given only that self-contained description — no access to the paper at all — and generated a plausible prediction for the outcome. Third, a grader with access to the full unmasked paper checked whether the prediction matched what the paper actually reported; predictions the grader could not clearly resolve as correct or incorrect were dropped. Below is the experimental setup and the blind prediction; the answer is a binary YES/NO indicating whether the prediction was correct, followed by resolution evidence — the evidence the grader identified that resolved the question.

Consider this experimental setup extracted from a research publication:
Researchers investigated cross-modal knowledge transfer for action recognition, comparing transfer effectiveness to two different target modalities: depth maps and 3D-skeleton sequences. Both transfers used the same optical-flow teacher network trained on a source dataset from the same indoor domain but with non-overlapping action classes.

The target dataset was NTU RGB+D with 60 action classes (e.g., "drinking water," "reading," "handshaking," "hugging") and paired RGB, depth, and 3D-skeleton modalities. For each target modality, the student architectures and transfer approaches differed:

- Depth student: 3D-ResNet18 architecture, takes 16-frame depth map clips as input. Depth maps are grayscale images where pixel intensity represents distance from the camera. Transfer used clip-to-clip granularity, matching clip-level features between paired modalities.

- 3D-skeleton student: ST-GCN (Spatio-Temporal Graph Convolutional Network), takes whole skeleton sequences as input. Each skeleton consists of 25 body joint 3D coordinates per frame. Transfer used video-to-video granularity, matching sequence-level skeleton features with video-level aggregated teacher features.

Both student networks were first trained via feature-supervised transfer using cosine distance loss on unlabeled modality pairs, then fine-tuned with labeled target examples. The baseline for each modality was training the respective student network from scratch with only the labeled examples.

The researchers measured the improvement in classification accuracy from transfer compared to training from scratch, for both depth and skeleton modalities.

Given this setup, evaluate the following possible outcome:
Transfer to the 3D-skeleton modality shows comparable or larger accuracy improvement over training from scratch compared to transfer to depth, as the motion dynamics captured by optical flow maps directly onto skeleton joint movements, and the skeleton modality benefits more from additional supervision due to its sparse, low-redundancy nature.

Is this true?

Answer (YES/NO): NO